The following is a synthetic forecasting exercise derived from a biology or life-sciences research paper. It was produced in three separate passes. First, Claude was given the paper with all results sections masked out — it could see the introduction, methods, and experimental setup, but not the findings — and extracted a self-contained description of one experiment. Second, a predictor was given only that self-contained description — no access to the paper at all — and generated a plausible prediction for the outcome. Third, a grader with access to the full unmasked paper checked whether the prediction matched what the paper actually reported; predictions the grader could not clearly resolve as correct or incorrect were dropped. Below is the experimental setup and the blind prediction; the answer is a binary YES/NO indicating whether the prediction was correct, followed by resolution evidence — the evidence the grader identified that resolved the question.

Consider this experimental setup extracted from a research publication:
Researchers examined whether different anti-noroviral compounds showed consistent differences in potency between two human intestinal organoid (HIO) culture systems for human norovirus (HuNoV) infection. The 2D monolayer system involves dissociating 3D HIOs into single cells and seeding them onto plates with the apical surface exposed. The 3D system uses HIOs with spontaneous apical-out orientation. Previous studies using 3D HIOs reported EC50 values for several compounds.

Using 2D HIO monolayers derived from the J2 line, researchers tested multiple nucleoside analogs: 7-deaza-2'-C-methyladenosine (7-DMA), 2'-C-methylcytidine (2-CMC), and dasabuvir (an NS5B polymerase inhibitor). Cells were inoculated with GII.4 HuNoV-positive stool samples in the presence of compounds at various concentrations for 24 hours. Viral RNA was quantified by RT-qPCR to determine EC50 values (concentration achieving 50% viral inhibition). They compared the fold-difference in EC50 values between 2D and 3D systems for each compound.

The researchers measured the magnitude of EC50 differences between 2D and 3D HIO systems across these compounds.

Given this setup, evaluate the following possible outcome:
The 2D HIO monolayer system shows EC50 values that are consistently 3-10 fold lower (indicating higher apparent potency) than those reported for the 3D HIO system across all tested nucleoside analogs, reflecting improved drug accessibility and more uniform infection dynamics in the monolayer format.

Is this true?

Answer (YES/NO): NO